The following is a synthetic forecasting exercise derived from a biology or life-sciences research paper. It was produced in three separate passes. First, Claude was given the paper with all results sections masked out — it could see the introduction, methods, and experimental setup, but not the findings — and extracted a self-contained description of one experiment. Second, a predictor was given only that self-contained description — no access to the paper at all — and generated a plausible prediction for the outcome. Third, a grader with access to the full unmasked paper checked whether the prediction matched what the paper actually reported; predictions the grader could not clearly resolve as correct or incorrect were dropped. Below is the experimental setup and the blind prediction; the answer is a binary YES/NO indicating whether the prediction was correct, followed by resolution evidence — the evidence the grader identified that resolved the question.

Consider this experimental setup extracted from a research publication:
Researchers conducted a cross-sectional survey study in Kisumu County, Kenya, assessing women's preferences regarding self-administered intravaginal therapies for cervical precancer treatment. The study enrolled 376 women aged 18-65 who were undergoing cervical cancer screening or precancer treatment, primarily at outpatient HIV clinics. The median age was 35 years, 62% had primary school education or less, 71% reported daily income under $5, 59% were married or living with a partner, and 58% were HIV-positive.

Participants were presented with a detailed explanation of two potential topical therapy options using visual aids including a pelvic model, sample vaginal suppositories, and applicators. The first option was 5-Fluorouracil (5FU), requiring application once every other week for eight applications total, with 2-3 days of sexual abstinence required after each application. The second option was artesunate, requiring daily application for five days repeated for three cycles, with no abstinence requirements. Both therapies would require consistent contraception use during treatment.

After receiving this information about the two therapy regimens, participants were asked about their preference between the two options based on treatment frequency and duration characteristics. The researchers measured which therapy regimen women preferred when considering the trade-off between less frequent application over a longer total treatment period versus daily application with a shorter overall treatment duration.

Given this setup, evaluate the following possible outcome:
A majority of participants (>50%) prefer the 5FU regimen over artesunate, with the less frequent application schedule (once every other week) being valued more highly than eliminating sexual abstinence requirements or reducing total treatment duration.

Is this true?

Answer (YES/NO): YES